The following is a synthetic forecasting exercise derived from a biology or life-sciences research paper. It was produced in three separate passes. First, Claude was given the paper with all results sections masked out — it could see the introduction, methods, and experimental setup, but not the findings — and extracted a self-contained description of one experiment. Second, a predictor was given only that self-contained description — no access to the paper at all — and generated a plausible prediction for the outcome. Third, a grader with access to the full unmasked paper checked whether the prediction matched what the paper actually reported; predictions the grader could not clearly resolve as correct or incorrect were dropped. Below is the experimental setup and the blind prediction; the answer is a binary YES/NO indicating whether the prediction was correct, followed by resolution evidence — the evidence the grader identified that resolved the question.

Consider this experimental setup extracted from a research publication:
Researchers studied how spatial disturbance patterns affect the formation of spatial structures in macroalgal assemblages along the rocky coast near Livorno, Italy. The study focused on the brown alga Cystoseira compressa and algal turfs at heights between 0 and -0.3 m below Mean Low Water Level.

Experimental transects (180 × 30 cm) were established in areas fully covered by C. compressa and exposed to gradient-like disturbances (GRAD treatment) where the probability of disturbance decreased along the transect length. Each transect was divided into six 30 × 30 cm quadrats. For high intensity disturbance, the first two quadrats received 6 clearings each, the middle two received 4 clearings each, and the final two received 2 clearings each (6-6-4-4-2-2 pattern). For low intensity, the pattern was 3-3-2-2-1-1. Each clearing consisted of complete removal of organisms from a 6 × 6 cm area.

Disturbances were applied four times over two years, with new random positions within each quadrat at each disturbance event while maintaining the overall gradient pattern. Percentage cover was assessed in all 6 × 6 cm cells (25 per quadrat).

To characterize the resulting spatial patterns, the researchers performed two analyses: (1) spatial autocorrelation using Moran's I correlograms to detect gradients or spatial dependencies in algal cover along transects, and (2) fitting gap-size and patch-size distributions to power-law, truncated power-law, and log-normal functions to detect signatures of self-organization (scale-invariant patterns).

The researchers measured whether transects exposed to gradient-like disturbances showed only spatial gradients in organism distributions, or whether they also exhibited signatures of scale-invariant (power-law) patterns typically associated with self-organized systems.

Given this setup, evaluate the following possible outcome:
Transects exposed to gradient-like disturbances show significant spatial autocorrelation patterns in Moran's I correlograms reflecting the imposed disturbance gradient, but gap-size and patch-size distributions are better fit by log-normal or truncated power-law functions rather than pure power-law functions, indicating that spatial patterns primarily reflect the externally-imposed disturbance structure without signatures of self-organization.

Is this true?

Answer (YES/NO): NO